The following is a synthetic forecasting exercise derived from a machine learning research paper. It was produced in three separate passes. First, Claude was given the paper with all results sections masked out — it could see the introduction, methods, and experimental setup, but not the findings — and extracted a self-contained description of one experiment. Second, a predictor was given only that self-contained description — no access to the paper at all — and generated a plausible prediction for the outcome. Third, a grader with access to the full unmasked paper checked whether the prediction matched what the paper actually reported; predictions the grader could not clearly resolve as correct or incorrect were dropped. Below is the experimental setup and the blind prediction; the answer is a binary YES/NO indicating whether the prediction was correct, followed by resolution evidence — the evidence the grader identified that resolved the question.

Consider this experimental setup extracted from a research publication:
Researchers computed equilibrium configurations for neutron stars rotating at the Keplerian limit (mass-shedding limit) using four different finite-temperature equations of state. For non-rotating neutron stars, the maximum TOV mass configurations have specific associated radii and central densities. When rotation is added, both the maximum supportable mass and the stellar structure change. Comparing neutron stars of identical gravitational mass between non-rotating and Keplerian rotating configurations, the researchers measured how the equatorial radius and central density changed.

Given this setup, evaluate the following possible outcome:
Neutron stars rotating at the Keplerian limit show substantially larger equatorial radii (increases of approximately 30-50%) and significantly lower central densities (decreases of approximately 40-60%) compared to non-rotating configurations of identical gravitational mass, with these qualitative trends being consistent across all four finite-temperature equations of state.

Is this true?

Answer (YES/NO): YES